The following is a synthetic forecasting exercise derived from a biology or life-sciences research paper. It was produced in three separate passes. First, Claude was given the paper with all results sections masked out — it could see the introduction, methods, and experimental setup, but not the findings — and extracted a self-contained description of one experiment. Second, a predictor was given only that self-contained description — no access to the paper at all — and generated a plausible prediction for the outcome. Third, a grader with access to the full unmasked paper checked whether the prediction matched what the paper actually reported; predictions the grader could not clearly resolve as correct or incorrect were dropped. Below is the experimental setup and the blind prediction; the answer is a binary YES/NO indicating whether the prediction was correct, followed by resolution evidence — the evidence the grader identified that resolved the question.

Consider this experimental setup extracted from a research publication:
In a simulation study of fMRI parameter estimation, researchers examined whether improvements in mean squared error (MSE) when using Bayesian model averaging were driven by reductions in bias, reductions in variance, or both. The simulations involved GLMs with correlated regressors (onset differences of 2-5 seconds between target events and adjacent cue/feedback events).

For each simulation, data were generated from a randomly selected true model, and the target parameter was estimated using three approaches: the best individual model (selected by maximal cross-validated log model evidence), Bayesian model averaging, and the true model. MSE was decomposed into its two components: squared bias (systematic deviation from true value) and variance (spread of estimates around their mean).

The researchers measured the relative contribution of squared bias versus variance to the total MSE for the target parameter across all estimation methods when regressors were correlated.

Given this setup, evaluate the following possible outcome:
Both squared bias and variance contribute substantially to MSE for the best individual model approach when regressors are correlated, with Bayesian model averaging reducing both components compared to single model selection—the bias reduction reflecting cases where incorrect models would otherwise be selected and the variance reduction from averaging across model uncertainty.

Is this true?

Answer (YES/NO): NO